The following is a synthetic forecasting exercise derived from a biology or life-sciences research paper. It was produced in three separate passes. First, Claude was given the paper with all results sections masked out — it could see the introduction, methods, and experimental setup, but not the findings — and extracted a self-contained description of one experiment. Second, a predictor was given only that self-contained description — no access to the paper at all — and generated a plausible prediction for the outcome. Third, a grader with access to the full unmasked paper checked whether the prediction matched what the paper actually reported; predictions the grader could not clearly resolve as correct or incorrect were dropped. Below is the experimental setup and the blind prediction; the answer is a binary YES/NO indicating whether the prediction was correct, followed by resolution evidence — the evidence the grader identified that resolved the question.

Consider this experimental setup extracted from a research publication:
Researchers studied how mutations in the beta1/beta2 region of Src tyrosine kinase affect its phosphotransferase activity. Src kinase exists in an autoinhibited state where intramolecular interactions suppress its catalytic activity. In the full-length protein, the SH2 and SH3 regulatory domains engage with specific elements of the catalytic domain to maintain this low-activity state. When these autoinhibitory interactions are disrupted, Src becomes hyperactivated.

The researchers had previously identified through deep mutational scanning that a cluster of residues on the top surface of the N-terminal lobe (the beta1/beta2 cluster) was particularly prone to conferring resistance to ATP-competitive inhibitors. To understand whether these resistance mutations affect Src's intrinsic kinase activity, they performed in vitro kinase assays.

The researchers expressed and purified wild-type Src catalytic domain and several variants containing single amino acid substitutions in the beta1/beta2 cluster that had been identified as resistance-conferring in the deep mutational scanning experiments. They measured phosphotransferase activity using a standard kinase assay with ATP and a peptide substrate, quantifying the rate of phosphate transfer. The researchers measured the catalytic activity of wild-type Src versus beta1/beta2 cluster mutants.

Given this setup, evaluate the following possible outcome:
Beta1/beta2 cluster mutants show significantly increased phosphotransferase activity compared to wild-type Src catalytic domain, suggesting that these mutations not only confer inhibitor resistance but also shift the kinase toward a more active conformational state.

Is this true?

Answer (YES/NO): NO